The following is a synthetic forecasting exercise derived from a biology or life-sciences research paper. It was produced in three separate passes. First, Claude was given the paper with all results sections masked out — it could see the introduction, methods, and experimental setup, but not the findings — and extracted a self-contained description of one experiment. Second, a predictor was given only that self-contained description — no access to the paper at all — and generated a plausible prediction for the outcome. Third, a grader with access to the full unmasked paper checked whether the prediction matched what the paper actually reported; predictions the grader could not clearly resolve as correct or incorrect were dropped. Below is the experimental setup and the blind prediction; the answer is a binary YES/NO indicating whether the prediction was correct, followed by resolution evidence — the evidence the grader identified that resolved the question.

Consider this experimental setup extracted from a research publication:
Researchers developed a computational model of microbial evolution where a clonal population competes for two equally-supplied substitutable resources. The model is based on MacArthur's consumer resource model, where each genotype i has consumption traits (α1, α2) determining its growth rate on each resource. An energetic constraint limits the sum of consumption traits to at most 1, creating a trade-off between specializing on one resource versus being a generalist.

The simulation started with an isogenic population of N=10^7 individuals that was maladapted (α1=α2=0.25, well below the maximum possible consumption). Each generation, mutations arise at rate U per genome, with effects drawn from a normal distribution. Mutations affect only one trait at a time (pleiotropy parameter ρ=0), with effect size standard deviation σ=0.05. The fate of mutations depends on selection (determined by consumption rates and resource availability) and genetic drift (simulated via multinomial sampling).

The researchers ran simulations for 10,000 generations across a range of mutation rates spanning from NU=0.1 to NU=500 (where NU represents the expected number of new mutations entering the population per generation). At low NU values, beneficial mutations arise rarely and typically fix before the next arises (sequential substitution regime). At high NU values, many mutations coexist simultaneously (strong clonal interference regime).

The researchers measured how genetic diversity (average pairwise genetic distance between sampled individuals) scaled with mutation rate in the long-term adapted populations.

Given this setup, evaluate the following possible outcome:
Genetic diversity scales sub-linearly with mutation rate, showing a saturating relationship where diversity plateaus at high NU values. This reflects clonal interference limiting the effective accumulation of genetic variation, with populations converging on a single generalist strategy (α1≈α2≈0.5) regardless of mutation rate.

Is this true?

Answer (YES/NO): NO